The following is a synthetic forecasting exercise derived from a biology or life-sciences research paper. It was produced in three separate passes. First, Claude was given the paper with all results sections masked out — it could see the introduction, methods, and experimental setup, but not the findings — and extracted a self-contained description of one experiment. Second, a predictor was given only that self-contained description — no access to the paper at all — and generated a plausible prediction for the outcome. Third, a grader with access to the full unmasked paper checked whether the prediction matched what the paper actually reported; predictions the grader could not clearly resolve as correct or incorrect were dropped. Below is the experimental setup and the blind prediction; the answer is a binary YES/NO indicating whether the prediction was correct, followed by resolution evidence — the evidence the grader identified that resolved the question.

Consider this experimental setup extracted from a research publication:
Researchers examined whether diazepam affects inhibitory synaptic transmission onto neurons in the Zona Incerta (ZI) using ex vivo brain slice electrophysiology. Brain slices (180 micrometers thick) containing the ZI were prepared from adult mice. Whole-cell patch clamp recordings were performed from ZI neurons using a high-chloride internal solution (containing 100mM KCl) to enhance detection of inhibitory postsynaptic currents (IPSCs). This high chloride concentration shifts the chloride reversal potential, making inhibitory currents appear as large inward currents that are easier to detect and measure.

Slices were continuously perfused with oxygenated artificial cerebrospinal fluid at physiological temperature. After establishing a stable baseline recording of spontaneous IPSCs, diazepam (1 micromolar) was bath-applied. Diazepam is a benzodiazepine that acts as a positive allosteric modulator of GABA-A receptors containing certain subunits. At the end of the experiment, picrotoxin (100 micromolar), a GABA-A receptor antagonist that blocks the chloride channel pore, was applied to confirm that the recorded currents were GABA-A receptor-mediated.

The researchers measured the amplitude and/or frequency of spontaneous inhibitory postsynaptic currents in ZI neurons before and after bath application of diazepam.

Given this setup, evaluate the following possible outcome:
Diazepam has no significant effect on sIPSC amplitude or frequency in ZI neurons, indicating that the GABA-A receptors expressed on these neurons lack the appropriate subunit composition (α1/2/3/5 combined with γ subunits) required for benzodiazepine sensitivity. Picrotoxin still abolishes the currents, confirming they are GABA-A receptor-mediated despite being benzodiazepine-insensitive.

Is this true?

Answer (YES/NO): NO